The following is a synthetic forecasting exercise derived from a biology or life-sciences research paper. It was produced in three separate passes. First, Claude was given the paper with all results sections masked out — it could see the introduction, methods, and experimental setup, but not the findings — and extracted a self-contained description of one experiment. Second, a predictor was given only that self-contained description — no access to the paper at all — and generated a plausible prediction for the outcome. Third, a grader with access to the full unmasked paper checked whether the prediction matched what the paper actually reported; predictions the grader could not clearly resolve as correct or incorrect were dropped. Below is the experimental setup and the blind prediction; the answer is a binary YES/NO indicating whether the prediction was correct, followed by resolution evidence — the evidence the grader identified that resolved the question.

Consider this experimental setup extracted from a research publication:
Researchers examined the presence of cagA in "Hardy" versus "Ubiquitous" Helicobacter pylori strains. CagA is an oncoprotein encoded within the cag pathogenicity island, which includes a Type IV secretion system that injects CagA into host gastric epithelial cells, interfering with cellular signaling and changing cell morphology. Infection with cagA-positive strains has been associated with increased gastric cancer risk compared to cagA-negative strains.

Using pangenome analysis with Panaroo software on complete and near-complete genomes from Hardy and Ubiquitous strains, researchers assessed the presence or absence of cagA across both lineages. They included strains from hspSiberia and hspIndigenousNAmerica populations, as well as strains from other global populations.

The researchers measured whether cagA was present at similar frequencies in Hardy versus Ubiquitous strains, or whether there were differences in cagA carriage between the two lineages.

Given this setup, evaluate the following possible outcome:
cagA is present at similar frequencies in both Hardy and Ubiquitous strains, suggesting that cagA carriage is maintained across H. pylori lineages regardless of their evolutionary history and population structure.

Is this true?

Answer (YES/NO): NO